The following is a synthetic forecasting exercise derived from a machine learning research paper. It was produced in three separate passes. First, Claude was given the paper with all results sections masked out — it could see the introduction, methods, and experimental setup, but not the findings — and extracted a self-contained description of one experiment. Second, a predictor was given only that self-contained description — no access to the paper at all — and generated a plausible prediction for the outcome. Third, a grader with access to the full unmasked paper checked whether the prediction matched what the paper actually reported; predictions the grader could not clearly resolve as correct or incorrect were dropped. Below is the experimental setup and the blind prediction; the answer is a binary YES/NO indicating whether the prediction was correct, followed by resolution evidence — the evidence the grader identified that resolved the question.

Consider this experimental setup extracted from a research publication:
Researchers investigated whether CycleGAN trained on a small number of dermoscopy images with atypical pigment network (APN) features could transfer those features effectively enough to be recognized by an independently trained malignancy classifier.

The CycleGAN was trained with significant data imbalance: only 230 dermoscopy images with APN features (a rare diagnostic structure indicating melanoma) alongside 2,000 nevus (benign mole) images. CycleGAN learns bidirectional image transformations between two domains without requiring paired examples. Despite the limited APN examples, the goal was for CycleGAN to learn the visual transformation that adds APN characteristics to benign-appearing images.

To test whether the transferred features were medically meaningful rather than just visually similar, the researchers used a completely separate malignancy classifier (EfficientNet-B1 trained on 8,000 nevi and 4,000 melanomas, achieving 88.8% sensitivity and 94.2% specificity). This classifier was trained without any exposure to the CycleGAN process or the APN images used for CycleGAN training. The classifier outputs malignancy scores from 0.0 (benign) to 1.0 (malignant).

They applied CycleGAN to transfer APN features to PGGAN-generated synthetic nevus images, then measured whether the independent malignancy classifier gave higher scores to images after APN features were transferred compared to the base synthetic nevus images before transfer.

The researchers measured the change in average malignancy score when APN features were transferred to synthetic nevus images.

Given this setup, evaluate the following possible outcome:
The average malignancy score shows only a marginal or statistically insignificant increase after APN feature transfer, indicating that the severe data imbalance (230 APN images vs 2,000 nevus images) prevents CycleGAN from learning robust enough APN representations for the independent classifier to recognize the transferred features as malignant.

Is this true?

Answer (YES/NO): NO